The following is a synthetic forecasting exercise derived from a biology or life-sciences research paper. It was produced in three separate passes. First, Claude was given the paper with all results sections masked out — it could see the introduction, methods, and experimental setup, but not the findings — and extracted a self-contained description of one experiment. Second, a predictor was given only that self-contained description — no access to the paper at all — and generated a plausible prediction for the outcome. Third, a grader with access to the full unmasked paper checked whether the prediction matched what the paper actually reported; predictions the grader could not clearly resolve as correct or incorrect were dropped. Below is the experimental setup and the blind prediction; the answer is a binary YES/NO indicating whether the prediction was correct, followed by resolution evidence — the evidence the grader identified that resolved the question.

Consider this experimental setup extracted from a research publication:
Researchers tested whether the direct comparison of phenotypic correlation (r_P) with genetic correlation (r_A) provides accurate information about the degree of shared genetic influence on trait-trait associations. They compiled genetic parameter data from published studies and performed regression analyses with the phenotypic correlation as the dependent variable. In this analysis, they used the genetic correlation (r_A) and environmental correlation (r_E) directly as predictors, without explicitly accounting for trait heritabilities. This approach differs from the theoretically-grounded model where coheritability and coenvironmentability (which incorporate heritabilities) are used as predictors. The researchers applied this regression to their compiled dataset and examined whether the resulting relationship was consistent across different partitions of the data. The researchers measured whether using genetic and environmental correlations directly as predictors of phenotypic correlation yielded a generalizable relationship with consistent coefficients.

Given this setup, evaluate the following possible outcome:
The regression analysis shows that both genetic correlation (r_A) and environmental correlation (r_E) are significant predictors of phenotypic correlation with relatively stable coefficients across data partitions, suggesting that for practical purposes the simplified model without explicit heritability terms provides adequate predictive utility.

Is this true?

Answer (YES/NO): NO